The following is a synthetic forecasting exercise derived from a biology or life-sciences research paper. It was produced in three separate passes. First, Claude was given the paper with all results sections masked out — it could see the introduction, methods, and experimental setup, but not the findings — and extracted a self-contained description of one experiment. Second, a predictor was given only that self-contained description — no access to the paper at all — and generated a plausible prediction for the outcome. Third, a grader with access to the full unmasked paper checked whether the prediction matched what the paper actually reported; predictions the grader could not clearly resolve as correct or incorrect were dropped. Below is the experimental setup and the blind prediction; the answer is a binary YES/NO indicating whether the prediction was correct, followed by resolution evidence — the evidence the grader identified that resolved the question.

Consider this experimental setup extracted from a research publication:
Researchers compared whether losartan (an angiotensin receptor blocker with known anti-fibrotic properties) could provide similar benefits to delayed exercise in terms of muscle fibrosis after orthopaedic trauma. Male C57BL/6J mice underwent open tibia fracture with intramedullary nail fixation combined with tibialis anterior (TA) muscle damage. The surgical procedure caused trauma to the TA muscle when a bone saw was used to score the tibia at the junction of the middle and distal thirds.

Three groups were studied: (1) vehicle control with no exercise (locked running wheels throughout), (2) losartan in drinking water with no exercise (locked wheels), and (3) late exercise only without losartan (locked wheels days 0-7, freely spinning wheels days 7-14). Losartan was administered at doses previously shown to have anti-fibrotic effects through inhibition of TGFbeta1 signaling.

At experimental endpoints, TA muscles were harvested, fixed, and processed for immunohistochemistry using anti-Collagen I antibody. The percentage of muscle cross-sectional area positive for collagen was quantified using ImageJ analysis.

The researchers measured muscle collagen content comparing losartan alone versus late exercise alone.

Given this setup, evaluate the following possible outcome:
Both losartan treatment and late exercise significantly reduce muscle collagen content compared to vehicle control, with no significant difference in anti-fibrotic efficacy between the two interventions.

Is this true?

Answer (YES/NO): YES